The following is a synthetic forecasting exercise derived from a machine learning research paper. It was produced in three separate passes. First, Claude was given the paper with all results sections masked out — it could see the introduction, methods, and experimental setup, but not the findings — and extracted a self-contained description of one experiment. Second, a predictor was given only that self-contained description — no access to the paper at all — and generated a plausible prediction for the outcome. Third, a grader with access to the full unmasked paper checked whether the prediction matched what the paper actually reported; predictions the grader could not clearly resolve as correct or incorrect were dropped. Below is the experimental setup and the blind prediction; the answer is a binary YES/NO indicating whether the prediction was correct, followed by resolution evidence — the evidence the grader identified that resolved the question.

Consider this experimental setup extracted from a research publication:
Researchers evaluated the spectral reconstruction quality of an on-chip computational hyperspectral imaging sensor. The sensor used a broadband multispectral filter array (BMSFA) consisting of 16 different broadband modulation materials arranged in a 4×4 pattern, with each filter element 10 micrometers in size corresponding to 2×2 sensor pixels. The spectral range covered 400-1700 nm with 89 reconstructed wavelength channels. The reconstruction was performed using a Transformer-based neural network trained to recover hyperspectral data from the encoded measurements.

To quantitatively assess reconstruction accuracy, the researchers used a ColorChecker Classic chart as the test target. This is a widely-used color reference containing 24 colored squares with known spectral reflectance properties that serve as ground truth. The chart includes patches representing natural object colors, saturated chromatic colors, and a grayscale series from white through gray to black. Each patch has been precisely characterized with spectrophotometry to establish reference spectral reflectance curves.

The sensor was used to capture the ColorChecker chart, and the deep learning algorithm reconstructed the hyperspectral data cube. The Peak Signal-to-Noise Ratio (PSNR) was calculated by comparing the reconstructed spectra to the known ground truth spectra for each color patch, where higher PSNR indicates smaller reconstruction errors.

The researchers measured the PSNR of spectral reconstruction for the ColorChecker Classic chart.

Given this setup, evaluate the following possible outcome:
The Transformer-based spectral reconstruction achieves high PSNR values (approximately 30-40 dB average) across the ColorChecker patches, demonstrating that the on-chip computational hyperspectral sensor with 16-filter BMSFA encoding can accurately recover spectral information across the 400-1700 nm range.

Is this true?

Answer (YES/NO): YES